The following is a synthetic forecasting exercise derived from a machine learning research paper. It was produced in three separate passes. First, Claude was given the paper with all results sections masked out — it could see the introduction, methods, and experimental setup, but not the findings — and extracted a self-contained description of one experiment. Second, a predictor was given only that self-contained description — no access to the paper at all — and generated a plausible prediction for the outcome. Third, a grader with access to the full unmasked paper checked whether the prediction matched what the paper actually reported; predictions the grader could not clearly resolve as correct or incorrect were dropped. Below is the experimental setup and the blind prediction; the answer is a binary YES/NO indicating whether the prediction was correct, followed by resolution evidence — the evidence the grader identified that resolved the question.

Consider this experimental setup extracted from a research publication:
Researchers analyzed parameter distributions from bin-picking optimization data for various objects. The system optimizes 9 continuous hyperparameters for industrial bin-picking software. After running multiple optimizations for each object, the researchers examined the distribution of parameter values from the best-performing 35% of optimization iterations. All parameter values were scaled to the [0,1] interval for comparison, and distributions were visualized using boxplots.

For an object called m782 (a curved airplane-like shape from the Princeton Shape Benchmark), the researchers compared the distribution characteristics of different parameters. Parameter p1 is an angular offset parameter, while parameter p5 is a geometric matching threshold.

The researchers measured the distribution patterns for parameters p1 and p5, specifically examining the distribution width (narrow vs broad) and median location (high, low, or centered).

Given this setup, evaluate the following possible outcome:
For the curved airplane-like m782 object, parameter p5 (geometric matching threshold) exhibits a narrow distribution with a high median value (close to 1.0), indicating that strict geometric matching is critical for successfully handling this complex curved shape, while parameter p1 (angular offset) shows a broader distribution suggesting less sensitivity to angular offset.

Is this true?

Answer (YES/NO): NO